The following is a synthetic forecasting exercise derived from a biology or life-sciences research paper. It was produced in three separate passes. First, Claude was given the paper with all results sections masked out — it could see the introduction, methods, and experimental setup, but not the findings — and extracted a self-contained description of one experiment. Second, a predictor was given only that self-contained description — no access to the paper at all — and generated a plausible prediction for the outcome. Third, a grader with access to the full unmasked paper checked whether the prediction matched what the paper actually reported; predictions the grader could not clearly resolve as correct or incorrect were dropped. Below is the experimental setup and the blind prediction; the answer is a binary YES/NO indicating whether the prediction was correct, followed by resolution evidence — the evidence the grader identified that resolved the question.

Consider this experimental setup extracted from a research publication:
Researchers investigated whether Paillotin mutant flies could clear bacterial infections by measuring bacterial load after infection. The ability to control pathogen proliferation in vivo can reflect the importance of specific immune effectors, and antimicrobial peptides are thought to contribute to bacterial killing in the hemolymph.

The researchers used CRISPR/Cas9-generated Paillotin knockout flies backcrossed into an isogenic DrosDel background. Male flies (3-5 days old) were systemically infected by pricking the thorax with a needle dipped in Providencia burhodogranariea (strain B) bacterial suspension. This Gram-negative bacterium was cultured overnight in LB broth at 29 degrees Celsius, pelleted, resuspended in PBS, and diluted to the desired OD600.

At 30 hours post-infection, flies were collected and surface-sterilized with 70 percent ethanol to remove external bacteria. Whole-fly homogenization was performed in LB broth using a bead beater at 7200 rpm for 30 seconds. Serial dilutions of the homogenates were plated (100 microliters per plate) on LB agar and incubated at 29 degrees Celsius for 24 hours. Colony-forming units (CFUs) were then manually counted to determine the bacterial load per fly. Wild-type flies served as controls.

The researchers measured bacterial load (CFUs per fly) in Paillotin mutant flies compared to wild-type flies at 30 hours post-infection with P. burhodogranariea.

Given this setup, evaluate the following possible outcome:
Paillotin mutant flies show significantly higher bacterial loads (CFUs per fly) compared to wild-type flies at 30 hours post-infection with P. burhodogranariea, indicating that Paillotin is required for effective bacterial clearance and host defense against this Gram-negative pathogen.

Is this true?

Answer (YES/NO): YES